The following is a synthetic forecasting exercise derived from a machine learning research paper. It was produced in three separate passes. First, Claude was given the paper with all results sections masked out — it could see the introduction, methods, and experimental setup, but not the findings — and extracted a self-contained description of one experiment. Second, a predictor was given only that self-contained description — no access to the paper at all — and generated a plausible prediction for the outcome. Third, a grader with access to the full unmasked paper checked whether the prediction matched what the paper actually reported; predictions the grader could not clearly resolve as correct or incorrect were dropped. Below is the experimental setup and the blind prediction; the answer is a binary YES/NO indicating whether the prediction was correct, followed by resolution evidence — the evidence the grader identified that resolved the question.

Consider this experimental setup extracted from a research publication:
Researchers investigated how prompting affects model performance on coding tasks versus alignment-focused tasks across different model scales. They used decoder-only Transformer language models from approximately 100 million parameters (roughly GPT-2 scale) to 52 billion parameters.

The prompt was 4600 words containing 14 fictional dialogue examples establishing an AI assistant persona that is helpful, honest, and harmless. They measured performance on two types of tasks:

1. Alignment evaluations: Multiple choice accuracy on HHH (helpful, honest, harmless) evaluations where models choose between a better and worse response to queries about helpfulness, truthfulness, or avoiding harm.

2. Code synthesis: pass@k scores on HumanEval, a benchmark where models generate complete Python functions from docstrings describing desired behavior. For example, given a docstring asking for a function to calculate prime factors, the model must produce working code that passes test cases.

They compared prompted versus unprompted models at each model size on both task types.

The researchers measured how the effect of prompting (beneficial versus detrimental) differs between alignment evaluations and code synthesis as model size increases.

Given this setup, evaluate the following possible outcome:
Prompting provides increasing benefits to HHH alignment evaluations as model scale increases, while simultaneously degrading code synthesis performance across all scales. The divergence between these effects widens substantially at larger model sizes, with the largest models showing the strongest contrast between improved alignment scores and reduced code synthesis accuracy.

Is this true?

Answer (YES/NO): NO